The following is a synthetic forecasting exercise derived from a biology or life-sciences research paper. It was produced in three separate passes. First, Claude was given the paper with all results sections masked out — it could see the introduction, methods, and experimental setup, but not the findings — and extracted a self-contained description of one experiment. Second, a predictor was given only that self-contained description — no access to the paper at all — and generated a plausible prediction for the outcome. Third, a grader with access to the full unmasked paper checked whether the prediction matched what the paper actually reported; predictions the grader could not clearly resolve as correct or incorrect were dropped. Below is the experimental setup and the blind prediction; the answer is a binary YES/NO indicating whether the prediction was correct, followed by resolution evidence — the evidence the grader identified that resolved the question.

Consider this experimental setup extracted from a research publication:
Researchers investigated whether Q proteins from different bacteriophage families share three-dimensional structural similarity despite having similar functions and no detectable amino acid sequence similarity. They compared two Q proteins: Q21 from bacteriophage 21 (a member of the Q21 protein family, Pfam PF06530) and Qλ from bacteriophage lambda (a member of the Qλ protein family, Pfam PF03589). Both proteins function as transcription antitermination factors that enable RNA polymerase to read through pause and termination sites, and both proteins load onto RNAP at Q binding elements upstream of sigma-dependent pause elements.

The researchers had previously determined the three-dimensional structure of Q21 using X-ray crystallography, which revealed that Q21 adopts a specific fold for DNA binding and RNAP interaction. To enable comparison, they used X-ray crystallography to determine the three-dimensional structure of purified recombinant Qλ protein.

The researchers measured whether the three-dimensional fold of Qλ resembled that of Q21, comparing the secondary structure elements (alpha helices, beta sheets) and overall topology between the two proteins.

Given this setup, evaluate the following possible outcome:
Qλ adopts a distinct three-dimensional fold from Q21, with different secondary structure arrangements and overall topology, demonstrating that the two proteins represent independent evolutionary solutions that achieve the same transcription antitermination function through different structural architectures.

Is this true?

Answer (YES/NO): YES